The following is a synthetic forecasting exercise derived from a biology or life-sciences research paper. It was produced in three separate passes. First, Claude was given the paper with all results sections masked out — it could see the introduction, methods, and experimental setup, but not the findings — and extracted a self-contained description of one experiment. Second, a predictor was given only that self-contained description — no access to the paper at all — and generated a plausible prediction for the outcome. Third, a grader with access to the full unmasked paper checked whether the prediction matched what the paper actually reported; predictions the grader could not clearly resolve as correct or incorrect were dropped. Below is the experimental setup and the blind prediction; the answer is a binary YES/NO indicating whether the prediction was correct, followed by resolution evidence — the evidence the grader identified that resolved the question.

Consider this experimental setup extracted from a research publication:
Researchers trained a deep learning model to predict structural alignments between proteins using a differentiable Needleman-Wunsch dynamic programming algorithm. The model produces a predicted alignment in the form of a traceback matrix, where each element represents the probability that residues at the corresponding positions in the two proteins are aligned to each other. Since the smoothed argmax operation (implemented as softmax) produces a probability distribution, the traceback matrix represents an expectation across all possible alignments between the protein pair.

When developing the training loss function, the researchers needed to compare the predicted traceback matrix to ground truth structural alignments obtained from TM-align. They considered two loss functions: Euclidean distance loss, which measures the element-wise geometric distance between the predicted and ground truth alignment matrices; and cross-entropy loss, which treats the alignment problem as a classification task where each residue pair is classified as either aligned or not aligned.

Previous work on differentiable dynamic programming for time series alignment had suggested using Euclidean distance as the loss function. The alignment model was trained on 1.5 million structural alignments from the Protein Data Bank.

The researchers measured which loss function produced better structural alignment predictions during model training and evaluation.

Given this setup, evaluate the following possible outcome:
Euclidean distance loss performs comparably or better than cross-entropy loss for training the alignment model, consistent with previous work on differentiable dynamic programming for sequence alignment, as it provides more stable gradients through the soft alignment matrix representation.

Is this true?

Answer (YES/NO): NO